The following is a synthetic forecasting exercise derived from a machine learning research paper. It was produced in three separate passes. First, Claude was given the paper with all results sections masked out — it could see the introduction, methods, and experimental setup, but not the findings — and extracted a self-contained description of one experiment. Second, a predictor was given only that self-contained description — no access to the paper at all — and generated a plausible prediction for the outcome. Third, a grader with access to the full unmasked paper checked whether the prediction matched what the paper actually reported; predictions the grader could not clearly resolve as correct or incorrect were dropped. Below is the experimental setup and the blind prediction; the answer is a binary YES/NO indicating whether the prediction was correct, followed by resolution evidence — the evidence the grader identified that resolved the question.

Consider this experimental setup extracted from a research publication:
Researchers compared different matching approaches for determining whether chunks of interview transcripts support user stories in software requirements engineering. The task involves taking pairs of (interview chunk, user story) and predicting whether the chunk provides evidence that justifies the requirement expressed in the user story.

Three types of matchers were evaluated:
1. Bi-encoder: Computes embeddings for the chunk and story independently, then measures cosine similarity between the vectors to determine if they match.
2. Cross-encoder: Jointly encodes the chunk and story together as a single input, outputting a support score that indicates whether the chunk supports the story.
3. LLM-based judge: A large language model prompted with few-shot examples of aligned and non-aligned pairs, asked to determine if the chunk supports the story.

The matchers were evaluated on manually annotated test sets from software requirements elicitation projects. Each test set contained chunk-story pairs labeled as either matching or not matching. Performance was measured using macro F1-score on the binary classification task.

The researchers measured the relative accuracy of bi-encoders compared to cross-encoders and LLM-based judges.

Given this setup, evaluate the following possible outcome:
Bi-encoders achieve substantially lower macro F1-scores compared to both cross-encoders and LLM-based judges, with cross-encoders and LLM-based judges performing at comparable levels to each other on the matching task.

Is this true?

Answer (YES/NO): NO